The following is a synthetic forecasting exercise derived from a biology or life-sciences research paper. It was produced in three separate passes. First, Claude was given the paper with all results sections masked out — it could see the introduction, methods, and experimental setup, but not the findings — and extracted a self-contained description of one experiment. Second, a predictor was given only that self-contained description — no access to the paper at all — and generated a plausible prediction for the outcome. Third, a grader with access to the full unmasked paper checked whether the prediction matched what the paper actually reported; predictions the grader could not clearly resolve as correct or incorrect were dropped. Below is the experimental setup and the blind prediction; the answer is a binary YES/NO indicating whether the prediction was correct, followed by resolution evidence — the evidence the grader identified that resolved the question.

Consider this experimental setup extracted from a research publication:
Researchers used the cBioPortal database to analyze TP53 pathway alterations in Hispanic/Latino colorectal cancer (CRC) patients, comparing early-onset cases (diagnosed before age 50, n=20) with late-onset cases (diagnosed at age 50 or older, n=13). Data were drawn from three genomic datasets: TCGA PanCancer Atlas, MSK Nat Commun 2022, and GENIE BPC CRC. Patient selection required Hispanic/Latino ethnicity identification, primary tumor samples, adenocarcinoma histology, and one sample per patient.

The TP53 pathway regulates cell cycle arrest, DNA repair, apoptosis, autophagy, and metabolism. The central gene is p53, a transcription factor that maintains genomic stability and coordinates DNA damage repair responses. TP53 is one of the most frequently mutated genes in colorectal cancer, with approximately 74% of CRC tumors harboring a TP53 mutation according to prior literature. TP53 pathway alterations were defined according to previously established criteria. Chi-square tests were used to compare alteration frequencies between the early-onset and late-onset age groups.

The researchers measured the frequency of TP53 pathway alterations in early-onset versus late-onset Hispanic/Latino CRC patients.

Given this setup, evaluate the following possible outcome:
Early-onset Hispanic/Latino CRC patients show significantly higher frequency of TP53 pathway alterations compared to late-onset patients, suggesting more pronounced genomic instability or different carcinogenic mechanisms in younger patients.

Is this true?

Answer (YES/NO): NO